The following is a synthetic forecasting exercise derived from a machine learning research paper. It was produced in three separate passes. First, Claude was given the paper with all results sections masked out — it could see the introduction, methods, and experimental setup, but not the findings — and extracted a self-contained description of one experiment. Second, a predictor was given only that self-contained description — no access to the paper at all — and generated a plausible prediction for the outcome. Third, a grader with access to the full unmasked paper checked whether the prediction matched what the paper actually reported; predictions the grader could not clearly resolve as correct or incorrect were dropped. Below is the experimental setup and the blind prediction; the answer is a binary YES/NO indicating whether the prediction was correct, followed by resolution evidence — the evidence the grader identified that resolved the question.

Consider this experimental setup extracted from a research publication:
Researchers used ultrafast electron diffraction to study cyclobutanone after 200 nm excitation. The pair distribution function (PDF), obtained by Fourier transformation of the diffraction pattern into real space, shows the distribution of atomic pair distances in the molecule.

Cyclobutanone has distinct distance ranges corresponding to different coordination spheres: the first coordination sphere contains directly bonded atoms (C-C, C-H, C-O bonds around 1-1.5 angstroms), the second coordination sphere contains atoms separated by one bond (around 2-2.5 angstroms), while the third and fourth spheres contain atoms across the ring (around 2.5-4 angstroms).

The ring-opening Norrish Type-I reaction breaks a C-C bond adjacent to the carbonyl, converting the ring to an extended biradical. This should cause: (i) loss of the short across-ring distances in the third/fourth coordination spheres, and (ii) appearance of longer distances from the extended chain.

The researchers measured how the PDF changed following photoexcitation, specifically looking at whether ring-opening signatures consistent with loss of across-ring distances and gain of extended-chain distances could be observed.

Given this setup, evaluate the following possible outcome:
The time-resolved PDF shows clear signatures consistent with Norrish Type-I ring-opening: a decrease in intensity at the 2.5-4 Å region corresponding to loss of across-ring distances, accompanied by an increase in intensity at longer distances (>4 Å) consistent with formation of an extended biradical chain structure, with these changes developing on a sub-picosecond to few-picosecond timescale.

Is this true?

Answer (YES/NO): NO